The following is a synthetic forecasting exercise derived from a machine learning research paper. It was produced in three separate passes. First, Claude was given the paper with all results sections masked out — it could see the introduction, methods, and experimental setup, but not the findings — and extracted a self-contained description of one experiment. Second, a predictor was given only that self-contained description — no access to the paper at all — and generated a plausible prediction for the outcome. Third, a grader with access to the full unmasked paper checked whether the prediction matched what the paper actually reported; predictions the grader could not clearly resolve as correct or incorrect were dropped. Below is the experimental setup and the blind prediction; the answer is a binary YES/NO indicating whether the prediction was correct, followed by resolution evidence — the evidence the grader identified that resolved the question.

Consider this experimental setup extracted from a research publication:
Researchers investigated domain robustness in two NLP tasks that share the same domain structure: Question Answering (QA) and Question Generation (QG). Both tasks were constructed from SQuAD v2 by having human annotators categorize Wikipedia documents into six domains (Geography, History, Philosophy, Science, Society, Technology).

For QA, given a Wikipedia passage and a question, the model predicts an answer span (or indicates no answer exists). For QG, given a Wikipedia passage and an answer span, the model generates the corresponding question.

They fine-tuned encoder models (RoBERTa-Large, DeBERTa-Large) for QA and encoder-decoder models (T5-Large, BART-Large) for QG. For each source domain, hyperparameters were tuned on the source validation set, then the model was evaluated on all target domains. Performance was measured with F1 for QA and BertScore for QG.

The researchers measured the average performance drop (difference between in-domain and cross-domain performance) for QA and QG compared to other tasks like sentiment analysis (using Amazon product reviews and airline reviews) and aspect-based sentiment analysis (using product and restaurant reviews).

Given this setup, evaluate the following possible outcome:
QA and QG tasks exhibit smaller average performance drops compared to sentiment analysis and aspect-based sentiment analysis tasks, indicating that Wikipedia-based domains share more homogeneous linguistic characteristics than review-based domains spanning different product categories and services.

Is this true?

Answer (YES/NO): YES